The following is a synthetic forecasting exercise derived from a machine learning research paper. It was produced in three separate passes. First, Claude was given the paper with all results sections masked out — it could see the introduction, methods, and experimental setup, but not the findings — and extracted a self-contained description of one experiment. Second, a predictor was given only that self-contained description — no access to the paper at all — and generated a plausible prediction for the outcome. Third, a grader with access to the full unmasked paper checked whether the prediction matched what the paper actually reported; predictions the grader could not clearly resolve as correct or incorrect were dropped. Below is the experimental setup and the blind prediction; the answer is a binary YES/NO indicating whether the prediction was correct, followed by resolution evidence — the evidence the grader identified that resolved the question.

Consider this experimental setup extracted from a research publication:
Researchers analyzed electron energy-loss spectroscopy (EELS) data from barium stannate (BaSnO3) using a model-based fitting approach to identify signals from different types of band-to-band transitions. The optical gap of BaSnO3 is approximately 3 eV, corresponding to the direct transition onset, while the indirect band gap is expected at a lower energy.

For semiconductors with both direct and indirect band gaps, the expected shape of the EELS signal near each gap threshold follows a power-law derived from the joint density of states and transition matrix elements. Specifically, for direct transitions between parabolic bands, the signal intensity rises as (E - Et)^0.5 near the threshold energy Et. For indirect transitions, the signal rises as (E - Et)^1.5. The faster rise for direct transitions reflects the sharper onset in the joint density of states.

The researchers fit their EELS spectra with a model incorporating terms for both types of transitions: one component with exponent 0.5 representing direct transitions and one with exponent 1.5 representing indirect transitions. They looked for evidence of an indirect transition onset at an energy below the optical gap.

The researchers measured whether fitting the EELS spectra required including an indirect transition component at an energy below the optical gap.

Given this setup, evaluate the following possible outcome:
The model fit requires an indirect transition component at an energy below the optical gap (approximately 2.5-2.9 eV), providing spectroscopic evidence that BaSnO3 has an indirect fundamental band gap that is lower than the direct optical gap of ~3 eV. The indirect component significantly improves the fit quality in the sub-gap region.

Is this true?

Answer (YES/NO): NO